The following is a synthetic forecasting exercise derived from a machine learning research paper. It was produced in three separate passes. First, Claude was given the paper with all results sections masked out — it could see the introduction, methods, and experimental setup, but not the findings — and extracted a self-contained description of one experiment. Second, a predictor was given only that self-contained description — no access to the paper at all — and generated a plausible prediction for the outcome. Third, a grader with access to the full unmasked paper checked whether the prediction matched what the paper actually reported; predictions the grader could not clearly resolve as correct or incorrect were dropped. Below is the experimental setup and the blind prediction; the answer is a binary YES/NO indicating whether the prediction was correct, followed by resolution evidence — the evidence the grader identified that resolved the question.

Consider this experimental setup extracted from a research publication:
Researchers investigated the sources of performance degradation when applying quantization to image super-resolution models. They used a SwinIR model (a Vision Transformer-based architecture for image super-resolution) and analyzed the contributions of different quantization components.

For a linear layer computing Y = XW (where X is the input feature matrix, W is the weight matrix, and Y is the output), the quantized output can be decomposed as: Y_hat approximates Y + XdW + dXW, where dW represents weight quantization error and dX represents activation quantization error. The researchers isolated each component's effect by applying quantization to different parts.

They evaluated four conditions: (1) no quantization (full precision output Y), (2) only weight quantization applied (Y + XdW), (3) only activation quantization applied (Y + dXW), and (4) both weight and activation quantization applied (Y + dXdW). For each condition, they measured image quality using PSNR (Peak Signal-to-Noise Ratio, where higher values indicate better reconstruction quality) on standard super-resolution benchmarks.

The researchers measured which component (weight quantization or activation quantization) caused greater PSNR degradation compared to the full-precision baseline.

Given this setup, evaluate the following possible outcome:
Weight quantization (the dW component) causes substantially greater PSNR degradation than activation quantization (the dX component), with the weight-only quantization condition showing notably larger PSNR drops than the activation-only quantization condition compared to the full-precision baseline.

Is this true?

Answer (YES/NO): NO